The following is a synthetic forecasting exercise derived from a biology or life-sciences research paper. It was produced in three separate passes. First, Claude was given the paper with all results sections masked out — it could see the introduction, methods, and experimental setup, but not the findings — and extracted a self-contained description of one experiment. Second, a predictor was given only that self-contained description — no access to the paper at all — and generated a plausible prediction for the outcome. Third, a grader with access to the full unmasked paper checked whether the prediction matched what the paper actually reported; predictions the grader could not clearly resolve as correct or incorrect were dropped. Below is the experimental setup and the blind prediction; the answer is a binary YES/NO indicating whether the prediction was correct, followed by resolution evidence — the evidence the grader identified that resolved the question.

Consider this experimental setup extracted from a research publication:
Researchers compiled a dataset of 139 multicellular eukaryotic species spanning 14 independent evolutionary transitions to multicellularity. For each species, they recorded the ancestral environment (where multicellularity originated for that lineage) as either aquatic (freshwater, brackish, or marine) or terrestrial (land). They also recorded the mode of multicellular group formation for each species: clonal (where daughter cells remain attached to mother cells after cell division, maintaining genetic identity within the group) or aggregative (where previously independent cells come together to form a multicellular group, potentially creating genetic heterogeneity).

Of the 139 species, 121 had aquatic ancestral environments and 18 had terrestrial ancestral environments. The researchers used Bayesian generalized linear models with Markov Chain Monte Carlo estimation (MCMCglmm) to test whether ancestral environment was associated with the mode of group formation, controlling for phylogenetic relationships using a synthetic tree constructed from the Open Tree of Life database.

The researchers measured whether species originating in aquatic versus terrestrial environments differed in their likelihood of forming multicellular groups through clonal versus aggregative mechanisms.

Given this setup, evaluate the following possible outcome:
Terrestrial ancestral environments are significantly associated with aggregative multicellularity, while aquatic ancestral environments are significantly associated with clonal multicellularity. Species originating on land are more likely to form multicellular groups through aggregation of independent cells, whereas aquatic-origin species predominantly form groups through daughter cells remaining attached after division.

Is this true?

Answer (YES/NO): YES